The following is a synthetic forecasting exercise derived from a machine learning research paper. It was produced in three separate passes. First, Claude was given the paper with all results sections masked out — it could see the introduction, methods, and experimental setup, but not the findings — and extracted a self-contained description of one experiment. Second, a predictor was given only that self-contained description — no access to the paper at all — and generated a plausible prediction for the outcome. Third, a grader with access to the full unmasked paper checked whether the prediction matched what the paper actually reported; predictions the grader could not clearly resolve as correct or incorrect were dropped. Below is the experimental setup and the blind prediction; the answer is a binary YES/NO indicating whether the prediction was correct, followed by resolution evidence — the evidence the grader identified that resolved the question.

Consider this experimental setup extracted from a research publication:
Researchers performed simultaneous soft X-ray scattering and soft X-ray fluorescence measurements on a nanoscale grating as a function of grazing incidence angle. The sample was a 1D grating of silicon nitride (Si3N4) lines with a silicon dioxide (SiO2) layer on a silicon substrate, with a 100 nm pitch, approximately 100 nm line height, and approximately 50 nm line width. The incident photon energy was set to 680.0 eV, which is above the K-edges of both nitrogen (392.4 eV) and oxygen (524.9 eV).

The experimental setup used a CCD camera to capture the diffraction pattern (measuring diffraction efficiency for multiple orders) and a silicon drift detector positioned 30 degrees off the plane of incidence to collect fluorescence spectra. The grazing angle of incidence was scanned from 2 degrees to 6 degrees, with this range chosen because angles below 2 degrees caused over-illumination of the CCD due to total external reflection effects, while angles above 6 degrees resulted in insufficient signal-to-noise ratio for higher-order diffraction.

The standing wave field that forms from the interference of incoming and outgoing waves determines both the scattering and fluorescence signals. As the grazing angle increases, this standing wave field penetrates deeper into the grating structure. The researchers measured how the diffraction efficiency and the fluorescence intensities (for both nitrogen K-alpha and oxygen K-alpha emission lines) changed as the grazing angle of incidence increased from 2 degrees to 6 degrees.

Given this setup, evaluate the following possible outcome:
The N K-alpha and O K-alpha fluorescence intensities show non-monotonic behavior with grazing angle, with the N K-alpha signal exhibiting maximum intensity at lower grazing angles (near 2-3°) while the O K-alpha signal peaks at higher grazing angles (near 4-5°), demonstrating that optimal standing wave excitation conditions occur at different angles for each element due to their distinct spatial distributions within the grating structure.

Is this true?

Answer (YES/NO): NO